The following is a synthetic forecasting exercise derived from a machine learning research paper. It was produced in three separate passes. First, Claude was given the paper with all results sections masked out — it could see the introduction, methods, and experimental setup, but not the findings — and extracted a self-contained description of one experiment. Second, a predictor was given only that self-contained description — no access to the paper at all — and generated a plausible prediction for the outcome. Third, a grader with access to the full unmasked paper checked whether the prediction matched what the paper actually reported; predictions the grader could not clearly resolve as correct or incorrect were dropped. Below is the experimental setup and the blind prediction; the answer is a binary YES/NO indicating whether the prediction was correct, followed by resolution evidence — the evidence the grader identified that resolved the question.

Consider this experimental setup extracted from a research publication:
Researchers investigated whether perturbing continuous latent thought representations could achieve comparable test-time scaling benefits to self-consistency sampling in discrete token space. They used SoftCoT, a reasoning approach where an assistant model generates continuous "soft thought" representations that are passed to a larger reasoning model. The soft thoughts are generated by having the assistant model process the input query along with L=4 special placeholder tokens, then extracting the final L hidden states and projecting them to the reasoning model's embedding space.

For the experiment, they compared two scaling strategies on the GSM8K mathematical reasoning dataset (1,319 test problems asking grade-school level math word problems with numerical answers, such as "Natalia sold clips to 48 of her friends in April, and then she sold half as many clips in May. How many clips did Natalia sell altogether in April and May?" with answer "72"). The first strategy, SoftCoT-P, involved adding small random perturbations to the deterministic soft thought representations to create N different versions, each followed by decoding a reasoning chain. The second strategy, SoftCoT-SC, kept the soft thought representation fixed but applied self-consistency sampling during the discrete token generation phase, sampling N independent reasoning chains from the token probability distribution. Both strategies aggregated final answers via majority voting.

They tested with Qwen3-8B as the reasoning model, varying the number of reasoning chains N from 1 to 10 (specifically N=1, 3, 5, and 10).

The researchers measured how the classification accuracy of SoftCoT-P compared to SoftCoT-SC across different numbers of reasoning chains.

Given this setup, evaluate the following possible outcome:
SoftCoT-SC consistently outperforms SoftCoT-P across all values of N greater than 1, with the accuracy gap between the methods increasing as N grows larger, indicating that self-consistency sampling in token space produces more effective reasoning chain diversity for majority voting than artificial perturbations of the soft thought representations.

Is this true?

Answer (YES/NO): NO